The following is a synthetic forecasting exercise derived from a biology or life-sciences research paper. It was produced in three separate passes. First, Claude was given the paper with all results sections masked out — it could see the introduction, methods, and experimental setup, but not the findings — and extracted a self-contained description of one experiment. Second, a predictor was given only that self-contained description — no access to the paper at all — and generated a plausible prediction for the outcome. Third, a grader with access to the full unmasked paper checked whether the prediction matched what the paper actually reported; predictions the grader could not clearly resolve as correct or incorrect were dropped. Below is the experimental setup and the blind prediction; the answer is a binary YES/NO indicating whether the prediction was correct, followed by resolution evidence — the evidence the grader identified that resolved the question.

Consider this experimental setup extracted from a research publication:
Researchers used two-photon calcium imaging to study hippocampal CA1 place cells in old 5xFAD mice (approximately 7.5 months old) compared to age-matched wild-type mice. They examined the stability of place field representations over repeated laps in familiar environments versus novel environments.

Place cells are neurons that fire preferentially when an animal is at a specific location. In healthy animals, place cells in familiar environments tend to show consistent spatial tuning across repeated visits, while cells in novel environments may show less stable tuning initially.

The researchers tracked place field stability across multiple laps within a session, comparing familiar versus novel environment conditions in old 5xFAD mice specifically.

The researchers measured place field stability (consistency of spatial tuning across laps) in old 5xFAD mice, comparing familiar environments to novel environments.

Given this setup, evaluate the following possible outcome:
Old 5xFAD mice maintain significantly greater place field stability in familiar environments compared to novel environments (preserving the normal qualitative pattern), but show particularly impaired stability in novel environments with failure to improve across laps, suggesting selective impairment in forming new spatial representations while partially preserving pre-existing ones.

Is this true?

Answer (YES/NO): NO